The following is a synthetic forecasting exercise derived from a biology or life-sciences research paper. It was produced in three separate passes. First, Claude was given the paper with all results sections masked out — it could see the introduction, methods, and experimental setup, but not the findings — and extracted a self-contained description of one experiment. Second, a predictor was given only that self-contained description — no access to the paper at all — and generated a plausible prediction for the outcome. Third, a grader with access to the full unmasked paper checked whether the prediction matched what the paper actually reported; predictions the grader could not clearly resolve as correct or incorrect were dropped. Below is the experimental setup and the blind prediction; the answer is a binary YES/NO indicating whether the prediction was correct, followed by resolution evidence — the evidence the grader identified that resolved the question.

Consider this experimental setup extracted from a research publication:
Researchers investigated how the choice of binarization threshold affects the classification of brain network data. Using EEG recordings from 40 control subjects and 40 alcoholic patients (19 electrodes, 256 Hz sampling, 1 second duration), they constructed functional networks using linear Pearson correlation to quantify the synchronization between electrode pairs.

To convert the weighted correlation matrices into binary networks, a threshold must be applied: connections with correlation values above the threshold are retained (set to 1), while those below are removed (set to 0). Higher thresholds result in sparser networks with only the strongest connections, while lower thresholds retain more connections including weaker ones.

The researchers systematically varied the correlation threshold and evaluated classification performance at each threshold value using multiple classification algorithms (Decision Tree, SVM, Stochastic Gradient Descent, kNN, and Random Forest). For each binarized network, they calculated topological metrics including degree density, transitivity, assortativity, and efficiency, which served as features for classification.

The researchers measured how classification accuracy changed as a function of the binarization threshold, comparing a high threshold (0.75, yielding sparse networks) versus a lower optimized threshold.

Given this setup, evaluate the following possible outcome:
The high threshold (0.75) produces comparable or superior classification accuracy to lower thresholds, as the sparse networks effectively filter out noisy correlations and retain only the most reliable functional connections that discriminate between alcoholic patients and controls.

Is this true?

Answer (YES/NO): NO